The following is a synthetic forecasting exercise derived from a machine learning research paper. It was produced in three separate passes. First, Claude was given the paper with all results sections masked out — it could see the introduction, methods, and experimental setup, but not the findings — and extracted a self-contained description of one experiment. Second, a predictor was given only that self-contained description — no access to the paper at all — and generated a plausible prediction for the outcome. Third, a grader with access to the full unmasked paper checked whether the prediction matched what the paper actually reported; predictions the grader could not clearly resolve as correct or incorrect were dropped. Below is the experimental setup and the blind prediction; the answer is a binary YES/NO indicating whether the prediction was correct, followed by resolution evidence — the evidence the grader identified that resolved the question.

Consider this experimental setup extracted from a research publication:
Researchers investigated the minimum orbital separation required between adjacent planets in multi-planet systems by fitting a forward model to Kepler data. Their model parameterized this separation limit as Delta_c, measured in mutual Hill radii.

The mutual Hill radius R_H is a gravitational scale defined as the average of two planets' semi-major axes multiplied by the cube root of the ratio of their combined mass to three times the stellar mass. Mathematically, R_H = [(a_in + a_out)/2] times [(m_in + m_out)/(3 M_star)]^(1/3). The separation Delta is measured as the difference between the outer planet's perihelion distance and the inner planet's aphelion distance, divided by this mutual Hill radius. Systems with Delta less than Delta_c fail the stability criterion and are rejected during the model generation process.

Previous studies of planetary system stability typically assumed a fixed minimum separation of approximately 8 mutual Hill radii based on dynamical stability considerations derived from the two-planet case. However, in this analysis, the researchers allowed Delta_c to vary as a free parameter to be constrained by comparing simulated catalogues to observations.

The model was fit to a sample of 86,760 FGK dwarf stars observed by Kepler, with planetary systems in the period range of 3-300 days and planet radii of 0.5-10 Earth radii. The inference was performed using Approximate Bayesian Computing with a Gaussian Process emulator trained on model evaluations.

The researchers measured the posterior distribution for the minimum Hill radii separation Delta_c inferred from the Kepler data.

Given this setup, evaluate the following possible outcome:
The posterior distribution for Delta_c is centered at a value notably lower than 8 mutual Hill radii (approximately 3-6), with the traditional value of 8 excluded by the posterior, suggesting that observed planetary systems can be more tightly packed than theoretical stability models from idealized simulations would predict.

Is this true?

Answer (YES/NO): NO